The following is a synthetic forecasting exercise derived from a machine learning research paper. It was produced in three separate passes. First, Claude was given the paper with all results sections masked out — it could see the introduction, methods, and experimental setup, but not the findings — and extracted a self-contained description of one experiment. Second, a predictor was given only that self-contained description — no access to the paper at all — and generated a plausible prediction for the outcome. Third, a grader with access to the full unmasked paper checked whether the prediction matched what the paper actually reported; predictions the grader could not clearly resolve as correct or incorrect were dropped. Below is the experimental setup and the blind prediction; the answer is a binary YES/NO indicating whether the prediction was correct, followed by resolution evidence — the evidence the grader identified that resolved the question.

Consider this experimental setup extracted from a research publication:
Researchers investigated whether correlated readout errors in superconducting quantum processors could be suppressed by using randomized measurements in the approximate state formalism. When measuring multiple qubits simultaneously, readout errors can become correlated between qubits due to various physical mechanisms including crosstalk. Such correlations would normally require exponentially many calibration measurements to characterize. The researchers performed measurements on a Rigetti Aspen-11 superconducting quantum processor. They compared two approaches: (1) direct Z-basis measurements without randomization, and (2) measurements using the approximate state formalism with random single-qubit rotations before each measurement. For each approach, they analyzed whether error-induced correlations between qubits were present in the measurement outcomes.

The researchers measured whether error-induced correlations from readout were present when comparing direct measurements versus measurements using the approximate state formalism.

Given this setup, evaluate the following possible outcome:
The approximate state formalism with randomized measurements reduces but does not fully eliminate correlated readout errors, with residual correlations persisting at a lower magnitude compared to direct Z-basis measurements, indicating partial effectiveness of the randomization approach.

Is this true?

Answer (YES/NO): NO